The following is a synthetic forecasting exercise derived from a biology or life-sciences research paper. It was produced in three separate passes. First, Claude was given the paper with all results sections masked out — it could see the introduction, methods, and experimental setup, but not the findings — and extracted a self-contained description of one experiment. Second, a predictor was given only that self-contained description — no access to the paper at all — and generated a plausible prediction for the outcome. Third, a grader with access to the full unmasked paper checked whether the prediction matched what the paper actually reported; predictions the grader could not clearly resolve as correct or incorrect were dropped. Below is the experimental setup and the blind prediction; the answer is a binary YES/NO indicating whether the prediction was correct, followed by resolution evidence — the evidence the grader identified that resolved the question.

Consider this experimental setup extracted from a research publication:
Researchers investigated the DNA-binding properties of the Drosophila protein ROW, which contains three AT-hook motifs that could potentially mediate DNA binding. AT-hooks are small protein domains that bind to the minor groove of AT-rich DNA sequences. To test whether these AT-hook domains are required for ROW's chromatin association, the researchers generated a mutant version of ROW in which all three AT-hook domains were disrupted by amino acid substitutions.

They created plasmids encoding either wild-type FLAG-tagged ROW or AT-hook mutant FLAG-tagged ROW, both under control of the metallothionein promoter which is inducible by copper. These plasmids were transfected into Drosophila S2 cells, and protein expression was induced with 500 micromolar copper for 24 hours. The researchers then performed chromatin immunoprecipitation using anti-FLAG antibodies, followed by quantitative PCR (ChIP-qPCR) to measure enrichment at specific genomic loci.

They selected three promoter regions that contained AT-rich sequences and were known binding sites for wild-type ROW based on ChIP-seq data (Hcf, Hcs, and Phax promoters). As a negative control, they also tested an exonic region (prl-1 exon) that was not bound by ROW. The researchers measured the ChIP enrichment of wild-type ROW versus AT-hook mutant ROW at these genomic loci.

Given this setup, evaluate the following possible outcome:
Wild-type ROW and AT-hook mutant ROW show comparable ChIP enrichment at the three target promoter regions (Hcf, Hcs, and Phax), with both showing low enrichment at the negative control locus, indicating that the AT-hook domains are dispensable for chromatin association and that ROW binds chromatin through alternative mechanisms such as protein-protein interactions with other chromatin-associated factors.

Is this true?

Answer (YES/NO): NO